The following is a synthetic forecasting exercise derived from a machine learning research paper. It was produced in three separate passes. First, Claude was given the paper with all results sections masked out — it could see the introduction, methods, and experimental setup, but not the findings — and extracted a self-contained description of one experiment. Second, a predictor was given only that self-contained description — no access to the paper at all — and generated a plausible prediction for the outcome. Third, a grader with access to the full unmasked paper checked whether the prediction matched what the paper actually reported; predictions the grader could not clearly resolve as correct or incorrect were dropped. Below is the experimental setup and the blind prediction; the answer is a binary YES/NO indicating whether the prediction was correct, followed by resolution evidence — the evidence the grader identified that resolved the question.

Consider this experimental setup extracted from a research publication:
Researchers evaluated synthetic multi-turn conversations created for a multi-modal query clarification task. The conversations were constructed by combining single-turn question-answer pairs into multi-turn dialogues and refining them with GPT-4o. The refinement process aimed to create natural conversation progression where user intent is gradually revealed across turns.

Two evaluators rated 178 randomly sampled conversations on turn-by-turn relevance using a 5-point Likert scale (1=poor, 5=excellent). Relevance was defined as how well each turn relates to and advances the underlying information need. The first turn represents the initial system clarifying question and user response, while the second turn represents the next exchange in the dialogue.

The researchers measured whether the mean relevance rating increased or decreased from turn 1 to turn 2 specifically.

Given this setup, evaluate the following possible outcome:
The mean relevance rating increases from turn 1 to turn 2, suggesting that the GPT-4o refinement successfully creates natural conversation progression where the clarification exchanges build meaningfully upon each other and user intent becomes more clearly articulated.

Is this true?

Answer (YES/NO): NO